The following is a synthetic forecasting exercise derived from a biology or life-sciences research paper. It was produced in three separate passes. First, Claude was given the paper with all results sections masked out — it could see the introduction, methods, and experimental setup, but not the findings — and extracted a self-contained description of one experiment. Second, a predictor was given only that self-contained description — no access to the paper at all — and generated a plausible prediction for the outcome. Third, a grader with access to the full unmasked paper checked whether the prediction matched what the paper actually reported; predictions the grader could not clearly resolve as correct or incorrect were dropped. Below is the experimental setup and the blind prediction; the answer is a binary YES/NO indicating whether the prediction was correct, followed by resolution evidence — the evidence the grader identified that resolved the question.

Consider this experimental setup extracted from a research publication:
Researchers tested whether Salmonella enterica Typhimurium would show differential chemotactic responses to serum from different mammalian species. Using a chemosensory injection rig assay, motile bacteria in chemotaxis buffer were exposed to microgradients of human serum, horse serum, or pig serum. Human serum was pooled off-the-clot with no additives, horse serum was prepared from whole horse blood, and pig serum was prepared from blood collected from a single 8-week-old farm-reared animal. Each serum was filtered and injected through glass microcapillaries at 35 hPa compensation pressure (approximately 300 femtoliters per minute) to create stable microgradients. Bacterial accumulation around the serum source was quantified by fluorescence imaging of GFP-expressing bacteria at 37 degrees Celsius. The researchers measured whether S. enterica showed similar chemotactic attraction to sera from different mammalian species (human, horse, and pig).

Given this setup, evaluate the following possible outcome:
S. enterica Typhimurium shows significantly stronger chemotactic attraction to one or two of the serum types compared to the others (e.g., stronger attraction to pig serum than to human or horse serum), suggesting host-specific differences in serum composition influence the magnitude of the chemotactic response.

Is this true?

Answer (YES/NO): NO